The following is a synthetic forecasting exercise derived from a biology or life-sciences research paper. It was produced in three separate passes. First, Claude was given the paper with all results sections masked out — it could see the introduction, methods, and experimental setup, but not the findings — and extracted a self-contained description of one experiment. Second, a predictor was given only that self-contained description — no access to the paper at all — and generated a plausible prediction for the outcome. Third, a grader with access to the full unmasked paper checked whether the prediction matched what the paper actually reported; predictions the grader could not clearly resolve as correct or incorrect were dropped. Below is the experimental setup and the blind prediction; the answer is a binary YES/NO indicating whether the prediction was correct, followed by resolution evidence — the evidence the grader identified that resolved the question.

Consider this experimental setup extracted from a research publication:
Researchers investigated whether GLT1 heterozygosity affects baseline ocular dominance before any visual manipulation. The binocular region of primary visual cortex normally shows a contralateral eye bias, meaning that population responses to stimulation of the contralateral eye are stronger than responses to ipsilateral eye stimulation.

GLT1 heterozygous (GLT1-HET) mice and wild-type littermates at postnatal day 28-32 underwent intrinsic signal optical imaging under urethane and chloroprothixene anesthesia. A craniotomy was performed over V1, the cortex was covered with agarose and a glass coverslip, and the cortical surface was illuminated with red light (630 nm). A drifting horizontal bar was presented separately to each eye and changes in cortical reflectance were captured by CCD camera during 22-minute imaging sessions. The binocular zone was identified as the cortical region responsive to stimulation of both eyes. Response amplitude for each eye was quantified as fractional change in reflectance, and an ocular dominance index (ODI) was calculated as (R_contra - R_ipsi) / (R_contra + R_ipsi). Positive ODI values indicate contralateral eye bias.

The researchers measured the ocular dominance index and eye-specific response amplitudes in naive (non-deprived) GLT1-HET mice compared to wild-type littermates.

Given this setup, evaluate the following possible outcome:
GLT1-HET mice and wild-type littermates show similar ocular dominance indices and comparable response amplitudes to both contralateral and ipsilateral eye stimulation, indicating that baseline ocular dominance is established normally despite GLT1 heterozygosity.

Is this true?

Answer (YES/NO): NO